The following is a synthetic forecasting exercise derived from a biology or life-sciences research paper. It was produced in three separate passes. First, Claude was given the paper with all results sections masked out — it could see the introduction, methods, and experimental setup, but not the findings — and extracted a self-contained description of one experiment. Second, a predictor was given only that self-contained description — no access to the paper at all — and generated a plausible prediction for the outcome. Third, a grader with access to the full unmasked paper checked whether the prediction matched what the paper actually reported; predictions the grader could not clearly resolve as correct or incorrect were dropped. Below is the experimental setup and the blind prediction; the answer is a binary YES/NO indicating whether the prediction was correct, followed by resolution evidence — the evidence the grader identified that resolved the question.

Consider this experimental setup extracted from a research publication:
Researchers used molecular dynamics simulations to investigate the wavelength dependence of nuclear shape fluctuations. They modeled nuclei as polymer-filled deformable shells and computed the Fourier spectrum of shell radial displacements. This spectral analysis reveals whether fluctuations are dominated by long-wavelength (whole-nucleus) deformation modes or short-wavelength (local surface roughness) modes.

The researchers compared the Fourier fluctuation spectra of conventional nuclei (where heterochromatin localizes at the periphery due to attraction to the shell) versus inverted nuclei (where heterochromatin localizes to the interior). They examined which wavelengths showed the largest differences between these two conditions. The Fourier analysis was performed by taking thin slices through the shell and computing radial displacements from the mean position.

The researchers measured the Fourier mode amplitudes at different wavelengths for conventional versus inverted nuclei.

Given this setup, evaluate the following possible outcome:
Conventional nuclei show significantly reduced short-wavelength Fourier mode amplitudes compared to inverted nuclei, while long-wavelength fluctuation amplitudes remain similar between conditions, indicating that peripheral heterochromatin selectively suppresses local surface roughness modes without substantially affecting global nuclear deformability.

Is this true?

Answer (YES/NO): NO